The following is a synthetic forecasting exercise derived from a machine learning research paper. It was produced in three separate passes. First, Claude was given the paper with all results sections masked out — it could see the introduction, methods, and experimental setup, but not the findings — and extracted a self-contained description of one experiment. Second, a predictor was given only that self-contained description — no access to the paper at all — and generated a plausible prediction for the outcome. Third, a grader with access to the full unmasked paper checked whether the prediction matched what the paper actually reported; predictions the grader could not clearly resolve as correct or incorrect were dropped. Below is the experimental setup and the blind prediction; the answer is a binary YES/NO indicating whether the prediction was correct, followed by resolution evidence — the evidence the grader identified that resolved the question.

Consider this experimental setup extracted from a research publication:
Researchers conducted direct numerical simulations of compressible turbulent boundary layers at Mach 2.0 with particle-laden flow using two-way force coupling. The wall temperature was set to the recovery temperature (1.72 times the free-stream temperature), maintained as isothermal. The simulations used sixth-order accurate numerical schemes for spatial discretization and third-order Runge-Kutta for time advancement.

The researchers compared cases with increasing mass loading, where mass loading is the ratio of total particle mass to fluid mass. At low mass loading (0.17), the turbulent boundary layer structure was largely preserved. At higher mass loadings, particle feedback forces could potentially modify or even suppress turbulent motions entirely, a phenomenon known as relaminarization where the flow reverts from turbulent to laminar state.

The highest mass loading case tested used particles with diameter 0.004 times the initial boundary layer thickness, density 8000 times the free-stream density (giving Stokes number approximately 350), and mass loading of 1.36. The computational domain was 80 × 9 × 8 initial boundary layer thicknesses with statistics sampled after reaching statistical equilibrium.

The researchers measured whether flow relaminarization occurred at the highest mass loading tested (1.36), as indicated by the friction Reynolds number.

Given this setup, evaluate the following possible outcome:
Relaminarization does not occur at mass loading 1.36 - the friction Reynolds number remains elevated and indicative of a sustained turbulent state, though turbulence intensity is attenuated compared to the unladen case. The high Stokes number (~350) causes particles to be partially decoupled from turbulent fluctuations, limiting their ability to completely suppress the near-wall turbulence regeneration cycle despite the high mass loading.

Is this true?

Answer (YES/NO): NO